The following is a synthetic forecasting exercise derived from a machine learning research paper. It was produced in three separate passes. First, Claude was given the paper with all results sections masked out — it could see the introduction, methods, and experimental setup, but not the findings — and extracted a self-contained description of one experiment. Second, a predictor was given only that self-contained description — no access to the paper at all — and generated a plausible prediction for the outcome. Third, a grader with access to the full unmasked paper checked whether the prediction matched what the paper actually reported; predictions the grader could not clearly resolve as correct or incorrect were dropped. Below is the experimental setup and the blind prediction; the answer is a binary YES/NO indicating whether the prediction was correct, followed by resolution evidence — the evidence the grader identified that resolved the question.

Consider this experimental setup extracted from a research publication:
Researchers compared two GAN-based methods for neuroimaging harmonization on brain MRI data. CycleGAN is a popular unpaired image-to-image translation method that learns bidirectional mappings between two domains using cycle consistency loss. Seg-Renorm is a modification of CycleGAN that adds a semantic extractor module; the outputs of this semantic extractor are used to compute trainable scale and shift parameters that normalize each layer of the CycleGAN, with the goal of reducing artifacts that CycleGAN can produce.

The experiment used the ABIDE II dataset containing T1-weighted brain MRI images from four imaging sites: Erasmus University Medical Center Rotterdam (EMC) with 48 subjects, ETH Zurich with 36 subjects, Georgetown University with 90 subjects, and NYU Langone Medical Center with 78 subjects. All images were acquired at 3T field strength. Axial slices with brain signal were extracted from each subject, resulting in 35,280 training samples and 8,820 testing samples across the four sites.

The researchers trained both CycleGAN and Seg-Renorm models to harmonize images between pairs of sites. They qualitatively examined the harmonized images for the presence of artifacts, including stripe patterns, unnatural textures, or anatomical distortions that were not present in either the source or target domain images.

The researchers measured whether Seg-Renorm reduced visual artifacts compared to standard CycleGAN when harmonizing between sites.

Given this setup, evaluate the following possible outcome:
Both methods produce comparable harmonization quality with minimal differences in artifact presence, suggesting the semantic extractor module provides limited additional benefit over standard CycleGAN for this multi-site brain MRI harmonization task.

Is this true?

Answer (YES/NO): NO